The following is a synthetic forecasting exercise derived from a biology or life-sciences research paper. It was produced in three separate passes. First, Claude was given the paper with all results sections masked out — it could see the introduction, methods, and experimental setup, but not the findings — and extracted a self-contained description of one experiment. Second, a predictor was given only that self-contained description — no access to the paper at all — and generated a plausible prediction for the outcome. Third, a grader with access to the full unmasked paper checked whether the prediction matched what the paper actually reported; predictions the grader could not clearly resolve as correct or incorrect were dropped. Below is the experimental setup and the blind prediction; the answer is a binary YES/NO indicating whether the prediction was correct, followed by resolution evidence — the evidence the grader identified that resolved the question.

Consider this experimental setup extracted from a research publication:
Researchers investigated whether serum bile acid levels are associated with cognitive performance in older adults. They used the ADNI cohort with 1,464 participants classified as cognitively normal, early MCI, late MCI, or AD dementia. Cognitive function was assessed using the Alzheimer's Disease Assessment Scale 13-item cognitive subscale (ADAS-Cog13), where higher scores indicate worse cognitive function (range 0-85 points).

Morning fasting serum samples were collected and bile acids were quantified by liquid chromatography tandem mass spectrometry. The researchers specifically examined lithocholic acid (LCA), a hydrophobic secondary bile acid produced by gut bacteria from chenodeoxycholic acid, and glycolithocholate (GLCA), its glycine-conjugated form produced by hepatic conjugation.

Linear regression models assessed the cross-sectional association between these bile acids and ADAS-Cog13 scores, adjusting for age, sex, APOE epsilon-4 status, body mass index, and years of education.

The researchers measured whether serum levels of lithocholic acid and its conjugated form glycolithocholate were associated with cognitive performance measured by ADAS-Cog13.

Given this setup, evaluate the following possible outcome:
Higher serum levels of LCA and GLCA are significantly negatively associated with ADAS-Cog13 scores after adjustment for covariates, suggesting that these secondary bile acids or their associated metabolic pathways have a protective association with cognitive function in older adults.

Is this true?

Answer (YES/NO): NO